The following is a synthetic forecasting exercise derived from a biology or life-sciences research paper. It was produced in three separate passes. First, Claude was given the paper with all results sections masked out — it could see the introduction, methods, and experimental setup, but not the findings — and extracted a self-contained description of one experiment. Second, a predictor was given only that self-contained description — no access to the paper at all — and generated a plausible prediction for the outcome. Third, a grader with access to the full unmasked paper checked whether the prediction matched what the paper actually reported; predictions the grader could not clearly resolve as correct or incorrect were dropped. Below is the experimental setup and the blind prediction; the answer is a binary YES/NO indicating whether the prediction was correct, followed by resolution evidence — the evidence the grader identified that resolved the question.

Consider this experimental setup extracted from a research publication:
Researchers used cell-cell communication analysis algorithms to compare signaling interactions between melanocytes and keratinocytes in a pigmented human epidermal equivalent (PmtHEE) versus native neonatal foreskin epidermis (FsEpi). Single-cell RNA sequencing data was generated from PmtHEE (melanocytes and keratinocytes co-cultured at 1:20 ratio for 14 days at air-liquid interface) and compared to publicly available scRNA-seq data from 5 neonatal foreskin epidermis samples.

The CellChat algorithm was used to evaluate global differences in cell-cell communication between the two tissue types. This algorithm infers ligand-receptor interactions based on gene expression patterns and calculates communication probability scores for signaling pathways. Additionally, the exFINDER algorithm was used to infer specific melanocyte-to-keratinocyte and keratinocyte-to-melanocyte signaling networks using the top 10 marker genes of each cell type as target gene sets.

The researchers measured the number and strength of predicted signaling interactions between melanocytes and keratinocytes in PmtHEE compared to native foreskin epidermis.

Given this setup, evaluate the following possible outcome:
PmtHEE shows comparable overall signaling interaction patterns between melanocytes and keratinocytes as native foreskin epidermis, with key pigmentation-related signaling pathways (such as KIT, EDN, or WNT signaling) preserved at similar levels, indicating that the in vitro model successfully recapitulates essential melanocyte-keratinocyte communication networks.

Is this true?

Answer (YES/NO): NO